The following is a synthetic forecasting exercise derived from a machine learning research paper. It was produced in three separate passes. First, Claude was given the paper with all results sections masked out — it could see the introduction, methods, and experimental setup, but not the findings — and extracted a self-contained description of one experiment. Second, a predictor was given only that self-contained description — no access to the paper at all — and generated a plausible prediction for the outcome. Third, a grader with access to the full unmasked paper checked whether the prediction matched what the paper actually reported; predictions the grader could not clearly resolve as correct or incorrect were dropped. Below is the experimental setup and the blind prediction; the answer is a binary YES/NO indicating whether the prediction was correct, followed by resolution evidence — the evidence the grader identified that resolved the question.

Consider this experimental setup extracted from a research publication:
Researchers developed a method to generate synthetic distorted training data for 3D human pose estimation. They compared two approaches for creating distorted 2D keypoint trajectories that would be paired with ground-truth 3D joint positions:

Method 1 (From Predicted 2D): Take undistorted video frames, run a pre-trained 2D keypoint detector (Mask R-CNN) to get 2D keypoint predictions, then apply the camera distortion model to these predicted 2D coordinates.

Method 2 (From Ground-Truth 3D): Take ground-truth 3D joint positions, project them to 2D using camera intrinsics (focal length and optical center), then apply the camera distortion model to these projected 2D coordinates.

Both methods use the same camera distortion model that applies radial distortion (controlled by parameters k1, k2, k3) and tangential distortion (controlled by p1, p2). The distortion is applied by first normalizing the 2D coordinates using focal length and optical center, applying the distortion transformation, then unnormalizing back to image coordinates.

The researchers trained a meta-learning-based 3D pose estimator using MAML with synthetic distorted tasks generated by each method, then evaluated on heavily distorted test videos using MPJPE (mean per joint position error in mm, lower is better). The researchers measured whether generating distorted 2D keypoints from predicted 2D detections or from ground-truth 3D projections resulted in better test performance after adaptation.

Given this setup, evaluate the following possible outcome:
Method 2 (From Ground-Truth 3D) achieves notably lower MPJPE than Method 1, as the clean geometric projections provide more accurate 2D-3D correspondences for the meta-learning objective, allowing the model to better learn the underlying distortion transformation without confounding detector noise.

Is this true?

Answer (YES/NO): NO